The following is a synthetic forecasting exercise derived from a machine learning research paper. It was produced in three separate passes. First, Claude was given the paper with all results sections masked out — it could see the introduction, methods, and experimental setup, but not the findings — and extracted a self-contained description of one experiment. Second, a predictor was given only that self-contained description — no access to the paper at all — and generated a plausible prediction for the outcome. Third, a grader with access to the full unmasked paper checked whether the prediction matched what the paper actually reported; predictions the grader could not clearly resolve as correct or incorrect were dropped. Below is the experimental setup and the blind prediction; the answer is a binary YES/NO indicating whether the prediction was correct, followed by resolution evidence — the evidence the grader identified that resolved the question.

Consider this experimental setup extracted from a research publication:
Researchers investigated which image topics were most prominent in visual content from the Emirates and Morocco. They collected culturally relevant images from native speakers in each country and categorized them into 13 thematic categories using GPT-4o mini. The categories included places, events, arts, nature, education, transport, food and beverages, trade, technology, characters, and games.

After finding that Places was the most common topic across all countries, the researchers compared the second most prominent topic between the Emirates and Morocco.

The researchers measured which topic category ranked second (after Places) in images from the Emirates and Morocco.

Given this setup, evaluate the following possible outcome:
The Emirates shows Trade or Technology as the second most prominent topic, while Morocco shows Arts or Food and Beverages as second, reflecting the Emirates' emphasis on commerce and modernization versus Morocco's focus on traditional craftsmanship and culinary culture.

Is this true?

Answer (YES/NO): NO